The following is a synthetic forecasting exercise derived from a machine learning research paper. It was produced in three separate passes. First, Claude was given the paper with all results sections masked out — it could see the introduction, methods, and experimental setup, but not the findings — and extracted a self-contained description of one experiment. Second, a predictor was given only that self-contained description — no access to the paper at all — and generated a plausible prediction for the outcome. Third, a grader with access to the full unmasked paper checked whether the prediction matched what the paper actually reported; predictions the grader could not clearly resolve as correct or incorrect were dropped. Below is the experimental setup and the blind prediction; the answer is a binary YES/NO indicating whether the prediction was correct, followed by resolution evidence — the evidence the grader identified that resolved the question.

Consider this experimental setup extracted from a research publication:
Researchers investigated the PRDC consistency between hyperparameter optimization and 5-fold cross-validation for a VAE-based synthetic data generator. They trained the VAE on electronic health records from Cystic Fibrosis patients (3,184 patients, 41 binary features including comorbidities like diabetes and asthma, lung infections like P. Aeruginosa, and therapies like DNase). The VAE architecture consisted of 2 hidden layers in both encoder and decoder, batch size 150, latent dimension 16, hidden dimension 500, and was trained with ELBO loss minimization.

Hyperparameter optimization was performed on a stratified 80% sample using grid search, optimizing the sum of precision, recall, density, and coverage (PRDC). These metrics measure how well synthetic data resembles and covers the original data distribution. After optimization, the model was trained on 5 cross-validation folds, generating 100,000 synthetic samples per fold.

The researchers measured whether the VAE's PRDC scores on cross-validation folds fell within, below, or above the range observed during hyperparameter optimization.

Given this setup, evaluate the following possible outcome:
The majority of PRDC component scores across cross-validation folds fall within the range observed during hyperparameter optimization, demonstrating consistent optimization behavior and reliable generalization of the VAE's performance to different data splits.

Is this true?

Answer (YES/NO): NO